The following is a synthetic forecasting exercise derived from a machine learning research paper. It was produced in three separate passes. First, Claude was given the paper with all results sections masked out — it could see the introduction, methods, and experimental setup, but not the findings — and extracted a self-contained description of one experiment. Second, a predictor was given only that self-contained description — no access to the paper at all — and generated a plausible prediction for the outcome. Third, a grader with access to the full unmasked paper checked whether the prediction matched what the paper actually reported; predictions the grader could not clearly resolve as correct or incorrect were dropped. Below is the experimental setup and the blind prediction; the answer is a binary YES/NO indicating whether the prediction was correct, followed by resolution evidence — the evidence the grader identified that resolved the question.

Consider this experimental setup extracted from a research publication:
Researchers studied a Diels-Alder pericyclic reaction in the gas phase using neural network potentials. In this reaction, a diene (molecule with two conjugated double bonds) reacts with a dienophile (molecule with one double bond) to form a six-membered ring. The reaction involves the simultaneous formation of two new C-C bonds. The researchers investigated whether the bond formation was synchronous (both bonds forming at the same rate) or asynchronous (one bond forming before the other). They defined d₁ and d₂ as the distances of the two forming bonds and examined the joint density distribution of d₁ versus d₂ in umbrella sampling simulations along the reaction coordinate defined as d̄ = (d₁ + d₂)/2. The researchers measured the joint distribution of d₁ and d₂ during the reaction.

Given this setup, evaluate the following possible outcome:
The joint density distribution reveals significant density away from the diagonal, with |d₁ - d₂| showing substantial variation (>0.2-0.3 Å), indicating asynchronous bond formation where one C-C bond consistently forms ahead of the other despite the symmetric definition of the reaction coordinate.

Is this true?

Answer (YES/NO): NO